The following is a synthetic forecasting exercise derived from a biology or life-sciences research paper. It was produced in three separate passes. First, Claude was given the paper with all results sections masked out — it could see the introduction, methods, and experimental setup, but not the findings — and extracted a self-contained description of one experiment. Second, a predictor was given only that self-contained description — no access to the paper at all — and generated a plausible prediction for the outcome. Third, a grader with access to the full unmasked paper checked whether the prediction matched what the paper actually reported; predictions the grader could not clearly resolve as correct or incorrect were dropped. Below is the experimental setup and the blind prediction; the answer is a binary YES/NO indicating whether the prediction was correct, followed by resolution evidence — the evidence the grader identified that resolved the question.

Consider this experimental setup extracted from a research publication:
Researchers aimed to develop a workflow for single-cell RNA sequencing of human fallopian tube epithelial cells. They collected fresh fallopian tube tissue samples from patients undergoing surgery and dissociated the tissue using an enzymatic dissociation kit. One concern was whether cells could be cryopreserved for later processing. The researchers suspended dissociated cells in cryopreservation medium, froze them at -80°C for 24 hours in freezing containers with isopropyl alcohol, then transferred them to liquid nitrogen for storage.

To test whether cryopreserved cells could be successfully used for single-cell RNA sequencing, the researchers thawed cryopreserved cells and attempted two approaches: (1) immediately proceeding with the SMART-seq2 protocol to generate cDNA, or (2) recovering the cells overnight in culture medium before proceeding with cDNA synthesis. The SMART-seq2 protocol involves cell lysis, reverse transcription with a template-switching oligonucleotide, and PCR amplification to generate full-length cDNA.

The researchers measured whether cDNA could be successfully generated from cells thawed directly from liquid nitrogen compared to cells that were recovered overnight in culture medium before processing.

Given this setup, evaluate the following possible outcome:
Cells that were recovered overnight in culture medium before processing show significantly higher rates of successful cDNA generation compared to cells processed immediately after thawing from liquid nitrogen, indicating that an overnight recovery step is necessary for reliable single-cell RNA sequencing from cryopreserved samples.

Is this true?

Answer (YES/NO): YES